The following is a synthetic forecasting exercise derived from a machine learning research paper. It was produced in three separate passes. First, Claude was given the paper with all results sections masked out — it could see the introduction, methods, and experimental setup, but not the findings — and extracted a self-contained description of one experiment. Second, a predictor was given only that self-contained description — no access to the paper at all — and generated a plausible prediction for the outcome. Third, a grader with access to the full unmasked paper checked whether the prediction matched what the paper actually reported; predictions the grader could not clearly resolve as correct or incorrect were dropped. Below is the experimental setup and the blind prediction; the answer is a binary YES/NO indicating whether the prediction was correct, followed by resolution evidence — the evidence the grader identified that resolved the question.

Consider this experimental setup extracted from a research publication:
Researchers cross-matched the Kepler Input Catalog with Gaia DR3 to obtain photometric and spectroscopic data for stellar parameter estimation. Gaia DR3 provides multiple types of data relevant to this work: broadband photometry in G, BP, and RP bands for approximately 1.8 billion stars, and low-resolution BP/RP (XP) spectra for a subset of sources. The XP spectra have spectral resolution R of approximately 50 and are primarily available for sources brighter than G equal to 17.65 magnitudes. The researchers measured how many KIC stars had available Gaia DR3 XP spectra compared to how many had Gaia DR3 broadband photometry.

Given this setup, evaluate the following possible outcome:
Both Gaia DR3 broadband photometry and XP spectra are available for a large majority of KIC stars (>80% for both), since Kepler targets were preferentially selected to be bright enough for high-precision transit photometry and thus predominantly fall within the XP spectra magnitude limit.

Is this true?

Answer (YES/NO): YES